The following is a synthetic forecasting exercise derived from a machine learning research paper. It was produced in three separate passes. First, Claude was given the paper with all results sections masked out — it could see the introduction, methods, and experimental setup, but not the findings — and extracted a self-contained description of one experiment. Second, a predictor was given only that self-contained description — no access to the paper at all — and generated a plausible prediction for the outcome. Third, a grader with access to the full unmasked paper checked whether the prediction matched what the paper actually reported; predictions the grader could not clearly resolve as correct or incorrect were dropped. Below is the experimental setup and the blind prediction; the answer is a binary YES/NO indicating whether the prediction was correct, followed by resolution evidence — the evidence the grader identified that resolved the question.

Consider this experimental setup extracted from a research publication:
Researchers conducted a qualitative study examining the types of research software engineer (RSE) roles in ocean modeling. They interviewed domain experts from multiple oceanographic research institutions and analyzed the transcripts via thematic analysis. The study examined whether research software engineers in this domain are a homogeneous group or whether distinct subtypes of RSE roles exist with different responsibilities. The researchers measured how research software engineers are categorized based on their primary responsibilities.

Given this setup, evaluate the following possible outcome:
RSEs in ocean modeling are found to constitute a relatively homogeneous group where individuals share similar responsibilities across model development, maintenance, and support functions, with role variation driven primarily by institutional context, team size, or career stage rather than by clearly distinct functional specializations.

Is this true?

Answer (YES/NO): NO